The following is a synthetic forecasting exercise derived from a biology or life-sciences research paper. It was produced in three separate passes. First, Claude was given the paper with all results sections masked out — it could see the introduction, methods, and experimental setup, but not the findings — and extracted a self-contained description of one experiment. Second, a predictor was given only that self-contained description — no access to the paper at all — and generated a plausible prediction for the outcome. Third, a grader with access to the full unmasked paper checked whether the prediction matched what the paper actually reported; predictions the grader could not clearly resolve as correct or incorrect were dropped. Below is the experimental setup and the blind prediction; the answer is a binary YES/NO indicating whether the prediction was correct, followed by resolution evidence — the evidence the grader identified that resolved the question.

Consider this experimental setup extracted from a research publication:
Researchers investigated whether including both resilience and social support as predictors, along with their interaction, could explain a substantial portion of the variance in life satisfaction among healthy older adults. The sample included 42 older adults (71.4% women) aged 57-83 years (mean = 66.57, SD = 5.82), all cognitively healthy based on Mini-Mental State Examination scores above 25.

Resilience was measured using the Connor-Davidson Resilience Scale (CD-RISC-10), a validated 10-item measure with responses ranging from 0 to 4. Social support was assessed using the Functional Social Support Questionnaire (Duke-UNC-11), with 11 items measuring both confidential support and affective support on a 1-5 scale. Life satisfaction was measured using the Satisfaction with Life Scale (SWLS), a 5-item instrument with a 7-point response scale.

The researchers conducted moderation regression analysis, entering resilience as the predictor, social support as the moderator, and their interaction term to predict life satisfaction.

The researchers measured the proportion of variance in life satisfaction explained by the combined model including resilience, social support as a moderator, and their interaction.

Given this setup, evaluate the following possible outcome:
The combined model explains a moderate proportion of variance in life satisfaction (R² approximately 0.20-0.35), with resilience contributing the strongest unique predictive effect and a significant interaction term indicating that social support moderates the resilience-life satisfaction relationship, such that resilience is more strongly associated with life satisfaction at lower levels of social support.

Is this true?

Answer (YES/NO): NO